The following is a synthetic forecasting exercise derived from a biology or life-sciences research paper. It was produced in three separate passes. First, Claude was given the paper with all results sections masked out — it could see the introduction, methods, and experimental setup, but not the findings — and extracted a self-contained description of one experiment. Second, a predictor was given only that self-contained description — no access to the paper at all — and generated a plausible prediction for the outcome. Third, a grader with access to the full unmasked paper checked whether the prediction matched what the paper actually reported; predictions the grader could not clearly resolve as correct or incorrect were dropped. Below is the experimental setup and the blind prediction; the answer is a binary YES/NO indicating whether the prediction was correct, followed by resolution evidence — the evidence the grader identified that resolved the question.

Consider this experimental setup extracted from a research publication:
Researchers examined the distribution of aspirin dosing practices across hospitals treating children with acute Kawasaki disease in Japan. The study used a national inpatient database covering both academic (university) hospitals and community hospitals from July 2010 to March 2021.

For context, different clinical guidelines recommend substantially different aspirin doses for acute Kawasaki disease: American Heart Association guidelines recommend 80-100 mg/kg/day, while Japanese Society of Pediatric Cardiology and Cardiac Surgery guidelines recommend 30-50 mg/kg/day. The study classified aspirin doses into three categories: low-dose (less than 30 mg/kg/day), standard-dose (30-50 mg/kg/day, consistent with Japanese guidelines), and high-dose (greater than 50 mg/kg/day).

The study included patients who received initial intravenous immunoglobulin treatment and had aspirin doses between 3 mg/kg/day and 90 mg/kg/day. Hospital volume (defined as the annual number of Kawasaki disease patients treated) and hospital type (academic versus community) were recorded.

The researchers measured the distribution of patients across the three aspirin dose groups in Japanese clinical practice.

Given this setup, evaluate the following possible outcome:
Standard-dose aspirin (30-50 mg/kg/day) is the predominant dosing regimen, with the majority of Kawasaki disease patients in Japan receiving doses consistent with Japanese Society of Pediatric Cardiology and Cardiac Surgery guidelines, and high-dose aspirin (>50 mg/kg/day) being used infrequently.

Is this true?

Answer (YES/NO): YES